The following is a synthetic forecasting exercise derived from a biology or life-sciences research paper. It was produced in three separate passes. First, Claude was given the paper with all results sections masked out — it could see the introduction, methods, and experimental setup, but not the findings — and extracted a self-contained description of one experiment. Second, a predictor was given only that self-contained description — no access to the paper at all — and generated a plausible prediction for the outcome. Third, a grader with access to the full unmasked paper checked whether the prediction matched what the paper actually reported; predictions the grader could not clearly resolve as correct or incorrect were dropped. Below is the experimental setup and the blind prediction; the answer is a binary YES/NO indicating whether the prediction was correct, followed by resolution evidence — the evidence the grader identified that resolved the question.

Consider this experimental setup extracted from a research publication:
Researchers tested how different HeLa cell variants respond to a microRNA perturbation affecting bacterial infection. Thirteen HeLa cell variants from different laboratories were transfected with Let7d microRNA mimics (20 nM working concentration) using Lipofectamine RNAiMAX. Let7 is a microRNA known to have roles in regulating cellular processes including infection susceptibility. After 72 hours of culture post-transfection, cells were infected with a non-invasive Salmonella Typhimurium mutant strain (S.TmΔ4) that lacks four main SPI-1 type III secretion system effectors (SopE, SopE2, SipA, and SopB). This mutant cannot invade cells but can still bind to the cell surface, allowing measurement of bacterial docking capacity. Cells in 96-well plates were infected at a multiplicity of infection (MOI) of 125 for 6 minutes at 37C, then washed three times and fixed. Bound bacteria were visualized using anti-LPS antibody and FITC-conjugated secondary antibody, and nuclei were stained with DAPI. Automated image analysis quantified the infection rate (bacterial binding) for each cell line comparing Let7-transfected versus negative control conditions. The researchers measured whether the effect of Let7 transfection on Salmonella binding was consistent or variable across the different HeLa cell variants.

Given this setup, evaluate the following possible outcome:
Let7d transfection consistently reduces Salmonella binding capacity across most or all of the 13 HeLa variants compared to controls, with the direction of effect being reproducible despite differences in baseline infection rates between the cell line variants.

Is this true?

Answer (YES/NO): YES